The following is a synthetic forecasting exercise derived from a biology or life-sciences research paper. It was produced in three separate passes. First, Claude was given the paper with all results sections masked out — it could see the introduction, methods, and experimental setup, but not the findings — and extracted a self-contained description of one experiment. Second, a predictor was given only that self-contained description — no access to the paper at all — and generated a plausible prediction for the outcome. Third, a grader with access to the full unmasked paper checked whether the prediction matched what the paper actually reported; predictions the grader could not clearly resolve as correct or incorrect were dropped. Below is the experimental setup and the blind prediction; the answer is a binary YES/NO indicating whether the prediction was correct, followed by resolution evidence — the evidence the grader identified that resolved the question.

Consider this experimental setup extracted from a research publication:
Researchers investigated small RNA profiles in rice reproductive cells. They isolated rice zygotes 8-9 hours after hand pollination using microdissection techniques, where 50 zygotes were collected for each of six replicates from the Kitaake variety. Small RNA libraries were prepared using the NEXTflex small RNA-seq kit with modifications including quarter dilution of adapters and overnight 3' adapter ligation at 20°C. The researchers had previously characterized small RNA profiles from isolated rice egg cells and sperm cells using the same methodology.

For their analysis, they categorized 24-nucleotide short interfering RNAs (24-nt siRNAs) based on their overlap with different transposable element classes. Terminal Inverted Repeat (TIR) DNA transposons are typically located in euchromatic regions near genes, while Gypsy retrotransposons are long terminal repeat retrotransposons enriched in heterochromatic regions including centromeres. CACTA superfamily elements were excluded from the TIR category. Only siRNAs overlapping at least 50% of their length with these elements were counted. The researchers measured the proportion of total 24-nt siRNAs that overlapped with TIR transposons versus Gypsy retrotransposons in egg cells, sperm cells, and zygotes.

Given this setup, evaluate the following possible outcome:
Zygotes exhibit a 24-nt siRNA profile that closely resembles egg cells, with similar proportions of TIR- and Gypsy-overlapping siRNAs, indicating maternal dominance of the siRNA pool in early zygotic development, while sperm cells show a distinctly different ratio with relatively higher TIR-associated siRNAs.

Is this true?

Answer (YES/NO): NO